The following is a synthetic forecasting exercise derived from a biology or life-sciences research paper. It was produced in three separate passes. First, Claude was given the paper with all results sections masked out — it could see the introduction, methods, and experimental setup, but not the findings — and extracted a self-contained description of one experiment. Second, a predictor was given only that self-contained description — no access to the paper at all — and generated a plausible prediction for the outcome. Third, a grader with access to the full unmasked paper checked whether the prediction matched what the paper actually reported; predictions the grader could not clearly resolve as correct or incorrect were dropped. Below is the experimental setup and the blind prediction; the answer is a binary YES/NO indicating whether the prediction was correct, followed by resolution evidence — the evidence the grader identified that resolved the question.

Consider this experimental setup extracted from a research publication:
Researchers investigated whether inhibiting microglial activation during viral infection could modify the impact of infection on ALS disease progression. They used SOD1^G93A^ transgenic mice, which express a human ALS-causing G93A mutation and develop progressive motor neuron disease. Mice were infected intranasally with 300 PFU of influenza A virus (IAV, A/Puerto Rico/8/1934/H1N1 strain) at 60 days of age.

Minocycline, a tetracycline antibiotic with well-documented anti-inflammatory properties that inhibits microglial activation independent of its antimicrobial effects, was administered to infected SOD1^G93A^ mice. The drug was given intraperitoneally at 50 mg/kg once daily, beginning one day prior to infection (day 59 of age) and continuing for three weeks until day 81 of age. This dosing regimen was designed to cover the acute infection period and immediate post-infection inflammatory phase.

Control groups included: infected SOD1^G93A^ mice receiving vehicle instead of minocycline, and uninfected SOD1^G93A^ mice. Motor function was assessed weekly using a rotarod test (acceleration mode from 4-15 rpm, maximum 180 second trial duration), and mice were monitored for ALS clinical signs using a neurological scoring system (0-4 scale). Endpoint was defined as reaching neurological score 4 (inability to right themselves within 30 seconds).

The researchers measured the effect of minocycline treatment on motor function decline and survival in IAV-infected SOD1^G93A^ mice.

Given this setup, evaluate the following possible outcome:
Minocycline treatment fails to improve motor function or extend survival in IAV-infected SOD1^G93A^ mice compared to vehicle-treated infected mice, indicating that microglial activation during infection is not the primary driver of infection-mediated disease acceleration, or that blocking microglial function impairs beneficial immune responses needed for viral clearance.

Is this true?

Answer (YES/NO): NO